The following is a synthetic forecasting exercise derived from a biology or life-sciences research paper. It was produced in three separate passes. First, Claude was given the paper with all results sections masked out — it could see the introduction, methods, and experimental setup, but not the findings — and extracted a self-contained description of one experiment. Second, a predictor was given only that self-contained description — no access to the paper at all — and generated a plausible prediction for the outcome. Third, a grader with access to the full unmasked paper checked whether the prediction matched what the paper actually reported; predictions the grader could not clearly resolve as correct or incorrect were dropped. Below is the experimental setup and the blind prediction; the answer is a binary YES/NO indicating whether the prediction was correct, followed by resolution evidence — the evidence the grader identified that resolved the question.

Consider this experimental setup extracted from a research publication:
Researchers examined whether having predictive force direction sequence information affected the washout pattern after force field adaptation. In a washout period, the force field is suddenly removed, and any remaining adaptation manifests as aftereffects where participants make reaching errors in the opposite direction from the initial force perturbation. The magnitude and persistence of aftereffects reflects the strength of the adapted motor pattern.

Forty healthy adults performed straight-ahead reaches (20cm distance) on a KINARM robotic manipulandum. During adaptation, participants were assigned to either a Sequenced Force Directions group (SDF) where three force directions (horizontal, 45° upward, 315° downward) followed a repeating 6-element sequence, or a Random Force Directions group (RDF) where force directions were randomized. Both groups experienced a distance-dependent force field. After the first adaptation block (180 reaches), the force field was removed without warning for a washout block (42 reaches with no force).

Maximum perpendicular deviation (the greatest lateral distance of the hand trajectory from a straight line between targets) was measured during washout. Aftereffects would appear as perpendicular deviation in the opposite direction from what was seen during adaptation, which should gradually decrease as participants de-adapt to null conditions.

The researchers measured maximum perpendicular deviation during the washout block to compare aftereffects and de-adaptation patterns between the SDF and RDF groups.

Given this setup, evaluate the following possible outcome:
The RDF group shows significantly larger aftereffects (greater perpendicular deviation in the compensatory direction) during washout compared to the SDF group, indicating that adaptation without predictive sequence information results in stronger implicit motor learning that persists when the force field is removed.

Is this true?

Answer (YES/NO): NO